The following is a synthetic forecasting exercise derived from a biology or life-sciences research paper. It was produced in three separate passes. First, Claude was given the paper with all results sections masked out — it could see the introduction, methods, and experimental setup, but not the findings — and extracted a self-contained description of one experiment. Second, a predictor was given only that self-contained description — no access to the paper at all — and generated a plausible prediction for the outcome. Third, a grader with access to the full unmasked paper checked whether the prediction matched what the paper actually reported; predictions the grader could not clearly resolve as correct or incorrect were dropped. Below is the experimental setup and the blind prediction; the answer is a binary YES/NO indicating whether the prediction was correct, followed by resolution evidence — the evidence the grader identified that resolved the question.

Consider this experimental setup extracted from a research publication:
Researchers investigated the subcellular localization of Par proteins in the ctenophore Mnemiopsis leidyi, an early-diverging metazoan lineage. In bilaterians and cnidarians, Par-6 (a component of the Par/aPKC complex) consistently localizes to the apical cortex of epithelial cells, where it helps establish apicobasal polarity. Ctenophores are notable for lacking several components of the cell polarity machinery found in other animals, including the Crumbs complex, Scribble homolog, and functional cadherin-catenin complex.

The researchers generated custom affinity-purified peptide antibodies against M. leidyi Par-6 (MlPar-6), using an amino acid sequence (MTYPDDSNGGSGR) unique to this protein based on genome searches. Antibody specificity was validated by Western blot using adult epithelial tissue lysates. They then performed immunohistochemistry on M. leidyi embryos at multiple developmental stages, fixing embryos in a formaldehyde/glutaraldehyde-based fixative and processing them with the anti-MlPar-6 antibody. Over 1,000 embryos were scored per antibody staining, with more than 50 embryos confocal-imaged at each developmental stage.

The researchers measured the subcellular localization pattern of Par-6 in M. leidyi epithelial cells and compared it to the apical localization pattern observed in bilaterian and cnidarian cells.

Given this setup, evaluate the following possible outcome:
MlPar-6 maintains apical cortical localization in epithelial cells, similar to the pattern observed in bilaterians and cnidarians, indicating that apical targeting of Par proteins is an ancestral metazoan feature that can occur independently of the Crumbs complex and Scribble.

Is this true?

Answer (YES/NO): NO